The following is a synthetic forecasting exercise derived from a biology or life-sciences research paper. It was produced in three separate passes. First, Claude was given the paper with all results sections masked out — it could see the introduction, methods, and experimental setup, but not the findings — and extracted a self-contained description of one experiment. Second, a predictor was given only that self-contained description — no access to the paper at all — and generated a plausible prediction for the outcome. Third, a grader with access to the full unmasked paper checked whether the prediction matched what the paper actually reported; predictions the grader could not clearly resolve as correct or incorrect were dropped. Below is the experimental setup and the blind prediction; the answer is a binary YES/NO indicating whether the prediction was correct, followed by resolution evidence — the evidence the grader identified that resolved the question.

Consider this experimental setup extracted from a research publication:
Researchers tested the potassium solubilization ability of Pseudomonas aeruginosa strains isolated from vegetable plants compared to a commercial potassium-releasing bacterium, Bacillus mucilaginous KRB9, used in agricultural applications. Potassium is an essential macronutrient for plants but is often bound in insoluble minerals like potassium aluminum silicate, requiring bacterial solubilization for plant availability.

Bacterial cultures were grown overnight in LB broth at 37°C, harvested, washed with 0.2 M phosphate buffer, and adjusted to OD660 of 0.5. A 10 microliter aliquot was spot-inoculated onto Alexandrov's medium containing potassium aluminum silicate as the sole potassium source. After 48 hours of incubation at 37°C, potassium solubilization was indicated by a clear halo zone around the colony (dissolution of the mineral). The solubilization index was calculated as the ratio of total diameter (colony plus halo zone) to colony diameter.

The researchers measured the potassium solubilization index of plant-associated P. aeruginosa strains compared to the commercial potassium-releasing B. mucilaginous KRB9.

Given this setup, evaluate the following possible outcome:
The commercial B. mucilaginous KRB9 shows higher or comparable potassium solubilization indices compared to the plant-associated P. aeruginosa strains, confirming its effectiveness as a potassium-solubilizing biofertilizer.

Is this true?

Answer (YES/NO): YES